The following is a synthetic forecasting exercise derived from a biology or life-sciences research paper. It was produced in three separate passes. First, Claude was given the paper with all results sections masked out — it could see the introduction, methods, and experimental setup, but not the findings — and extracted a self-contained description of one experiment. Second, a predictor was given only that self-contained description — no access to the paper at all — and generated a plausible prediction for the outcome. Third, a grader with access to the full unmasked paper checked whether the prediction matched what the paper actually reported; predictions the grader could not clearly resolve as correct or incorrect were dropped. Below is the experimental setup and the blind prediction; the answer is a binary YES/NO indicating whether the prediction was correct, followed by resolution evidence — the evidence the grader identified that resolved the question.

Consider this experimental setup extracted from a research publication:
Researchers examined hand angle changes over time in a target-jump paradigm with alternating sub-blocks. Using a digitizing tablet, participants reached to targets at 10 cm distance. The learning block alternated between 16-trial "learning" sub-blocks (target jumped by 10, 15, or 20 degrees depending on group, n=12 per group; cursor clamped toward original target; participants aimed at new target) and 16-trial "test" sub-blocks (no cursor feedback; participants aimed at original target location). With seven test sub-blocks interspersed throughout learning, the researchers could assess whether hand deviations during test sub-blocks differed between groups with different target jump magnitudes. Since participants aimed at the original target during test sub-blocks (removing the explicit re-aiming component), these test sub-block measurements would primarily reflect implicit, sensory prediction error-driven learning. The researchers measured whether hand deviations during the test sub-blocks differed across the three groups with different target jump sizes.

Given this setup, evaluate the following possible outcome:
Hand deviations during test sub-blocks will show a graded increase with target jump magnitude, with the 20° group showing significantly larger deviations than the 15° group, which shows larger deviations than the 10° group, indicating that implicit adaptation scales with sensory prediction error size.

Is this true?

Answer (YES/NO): NO